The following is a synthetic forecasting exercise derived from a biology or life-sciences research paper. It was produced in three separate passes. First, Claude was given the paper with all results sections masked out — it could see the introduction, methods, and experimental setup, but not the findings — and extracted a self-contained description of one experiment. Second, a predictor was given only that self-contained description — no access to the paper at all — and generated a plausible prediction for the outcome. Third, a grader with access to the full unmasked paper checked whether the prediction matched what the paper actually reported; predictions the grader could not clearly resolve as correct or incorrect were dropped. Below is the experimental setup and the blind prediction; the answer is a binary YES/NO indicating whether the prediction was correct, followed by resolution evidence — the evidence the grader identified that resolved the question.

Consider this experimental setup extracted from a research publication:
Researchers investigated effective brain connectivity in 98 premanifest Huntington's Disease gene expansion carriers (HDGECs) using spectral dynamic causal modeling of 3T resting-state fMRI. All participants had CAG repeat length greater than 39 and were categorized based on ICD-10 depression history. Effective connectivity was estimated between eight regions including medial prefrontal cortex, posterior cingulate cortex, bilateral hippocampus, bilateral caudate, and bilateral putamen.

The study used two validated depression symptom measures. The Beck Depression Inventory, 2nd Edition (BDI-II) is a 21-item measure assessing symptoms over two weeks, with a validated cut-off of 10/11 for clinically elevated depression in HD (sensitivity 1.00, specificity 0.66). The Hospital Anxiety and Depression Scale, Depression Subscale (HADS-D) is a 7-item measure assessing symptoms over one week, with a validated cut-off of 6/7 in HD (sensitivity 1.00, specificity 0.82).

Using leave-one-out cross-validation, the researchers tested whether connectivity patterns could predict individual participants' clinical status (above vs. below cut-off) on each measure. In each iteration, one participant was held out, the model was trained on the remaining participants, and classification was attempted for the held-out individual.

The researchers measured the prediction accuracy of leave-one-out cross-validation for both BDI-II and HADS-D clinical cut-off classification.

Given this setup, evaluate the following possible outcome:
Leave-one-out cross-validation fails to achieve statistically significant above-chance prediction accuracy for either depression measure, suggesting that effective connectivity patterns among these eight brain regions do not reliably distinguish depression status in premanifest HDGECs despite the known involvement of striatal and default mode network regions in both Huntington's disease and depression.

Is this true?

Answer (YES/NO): NO